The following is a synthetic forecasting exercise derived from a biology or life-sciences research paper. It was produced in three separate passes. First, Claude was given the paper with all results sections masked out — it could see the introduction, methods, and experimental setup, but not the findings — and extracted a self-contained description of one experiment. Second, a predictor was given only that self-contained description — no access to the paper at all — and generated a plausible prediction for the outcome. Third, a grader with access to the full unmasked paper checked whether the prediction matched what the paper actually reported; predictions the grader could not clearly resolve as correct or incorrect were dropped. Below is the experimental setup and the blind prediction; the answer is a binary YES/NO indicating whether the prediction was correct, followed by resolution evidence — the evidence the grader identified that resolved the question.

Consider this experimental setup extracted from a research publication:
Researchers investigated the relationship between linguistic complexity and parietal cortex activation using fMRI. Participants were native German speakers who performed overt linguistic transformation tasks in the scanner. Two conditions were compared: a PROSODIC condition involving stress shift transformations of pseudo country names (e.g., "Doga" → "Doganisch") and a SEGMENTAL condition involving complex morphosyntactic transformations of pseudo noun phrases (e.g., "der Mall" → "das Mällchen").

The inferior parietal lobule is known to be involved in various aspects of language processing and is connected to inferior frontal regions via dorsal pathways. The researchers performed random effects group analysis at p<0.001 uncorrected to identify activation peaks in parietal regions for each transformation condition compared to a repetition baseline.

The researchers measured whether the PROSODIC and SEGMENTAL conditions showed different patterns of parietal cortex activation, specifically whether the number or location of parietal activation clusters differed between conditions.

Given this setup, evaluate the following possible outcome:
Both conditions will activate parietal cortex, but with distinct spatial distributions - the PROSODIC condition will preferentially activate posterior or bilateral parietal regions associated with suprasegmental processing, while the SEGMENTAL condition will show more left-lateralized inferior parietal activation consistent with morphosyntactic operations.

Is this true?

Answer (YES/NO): NO